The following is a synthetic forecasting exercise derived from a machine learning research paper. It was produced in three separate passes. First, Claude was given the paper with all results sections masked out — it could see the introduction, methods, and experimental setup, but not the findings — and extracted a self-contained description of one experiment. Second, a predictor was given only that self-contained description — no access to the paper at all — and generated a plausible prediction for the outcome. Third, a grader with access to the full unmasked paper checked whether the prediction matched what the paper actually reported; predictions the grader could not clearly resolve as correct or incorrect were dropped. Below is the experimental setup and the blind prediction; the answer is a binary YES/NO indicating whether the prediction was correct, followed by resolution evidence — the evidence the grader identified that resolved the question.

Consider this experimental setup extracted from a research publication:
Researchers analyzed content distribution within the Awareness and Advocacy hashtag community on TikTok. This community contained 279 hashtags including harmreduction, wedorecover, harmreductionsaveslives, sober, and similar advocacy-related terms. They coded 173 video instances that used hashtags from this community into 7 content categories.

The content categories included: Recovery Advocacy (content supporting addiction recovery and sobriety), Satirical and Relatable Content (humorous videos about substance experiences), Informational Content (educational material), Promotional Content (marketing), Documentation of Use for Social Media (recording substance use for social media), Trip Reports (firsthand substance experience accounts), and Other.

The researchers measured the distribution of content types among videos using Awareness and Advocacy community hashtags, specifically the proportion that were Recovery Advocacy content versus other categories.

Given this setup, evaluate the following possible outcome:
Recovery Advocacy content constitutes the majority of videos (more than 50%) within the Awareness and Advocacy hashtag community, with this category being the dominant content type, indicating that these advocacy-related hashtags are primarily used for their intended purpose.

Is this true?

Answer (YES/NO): YES